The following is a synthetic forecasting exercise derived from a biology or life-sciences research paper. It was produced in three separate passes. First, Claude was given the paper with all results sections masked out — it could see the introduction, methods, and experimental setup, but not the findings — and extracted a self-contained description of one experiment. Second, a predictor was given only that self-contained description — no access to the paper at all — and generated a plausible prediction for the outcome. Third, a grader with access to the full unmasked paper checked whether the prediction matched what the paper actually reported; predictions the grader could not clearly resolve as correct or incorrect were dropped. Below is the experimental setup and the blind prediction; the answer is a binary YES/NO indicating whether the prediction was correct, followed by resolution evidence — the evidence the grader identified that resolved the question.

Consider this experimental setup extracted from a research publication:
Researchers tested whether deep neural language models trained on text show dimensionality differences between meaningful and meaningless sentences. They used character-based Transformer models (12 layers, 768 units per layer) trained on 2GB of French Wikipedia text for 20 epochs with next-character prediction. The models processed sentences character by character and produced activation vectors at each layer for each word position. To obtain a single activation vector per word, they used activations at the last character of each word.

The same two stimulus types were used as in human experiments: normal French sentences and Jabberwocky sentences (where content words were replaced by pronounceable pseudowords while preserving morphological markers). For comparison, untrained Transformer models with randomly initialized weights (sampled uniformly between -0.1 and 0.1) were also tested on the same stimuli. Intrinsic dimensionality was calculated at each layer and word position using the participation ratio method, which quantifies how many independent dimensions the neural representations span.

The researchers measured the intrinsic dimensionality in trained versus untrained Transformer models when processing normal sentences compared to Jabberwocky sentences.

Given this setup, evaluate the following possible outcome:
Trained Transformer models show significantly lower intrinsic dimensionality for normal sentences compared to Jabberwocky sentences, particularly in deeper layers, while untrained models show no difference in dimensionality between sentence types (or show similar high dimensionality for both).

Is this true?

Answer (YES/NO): NO